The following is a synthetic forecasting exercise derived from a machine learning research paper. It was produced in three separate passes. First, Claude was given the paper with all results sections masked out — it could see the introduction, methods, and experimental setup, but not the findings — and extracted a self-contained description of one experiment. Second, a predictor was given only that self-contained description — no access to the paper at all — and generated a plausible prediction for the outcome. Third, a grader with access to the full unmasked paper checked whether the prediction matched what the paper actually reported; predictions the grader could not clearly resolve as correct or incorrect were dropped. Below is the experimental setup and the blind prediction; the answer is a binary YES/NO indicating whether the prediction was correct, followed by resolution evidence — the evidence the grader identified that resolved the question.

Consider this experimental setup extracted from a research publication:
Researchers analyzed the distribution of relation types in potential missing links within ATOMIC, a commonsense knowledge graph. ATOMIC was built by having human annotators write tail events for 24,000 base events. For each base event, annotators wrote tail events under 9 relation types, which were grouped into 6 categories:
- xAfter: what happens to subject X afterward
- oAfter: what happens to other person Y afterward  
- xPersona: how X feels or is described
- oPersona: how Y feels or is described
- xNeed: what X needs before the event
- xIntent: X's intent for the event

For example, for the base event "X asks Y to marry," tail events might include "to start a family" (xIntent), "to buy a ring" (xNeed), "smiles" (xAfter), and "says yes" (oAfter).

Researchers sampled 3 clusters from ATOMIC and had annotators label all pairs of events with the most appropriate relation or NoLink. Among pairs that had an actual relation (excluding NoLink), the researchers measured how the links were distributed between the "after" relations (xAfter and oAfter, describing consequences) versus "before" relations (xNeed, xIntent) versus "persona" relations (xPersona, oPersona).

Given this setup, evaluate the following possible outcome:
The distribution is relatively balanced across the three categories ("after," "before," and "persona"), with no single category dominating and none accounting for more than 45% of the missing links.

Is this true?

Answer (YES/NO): NO